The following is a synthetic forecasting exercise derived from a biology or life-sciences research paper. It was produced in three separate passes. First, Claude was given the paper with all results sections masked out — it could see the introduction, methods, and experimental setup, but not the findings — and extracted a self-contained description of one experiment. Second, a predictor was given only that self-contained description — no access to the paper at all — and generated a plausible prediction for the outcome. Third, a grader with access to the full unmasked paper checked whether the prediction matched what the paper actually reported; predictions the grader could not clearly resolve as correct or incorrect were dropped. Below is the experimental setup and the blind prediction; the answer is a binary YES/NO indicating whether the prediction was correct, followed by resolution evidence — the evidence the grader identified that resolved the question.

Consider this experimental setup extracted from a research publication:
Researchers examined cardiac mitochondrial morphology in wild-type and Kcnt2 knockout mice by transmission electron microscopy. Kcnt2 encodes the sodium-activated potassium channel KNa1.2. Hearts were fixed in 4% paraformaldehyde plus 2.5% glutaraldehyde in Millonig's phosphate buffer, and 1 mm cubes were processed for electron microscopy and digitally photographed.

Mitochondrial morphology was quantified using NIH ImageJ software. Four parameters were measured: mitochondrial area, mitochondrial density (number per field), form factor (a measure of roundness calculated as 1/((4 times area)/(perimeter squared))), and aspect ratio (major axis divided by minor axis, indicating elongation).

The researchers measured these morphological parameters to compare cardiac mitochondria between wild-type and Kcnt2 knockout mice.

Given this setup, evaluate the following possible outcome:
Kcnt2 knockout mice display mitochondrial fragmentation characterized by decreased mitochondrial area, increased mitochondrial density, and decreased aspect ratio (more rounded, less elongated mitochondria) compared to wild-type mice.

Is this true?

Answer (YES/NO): NO